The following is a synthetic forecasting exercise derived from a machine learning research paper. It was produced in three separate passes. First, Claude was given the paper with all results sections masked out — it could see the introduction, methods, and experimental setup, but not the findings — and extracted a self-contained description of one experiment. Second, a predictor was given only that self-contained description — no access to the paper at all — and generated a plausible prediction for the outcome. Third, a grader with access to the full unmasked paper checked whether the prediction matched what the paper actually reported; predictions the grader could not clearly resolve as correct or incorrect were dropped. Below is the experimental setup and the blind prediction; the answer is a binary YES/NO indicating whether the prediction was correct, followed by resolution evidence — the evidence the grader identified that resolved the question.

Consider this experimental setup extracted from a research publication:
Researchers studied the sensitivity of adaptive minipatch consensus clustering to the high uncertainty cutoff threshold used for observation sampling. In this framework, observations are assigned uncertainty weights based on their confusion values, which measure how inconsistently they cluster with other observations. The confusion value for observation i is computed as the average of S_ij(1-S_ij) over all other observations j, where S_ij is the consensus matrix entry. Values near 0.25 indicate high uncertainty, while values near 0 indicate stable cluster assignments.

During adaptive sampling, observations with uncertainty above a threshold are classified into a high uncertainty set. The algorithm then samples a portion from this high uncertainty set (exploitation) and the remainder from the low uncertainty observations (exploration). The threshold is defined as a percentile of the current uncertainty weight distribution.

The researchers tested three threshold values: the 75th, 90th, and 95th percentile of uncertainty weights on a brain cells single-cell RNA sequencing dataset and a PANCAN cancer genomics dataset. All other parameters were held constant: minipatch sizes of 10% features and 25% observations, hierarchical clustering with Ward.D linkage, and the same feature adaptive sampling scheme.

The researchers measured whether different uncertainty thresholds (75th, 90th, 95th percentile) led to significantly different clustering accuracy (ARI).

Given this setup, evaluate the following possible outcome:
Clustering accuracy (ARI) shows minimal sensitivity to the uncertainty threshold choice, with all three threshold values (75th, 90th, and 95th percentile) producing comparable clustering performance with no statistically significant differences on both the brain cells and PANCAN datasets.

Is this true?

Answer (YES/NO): YES